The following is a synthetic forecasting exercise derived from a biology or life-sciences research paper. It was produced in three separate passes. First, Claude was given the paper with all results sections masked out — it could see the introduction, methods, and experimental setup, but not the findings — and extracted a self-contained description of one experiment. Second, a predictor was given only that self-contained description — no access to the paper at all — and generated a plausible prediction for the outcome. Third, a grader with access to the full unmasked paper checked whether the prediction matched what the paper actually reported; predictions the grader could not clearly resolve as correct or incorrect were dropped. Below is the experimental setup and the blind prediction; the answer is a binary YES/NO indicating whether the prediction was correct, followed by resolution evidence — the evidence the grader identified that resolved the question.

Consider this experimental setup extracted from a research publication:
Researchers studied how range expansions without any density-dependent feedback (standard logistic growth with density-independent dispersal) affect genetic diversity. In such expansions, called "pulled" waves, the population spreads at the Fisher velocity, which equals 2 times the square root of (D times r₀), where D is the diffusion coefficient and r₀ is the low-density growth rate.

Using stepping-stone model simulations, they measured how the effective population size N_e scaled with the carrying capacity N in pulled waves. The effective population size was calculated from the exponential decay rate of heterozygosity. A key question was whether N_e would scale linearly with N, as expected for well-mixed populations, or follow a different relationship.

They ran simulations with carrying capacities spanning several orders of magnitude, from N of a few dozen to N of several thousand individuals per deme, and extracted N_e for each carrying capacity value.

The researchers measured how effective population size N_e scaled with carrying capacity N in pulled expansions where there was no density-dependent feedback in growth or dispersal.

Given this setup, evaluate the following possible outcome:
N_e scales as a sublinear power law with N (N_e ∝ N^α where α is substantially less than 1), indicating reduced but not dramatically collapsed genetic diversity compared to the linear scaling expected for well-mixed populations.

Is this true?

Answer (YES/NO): NO